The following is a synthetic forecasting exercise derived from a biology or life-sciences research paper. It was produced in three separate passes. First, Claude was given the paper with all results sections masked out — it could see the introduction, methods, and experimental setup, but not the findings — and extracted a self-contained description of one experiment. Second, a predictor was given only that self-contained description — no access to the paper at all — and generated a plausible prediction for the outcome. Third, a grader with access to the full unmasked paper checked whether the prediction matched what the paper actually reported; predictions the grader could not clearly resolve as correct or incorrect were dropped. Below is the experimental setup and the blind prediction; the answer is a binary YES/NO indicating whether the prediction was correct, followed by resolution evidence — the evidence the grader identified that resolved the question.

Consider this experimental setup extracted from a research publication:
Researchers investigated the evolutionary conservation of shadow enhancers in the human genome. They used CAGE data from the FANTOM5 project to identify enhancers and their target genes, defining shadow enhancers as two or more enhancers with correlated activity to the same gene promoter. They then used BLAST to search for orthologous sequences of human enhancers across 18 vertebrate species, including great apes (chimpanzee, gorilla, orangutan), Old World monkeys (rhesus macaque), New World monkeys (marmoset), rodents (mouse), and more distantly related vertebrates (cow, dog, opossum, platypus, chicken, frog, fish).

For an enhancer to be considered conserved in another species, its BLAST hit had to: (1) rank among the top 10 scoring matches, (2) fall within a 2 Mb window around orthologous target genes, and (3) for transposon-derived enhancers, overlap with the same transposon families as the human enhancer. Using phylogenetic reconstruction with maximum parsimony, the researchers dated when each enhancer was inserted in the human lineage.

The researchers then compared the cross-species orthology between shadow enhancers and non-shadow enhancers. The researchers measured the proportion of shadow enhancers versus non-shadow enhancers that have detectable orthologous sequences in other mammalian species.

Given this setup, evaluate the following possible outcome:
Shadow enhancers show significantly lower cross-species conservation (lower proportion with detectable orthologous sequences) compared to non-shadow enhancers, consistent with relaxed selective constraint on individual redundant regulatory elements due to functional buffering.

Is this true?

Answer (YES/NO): NO